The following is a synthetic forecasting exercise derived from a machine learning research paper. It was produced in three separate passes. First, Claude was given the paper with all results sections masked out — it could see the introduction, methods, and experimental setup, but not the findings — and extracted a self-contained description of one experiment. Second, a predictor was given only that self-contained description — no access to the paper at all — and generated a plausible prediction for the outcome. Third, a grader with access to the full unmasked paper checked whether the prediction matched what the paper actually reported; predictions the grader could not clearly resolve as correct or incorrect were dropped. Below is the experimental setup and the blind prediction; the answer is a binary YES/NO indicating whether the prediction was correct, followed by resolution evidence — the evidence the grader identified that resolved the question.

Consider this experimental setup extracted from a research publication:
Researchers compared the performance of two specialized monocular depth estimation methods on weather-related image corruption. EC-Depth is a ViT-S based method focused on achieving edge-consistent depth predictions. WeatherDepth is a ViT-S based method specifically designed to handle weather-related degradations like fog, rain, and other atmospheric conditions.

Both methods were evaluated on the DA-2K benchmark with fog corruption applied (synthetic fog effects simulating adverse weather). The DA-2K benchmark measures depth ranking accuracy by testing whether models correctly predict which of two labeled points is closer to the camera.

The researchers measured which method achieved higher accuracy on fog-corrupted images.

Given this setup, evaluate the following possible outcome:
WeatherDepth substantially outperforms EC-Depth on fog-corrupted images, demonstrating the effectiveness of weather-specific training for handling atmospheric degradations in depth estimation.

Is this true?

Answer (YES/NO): NO